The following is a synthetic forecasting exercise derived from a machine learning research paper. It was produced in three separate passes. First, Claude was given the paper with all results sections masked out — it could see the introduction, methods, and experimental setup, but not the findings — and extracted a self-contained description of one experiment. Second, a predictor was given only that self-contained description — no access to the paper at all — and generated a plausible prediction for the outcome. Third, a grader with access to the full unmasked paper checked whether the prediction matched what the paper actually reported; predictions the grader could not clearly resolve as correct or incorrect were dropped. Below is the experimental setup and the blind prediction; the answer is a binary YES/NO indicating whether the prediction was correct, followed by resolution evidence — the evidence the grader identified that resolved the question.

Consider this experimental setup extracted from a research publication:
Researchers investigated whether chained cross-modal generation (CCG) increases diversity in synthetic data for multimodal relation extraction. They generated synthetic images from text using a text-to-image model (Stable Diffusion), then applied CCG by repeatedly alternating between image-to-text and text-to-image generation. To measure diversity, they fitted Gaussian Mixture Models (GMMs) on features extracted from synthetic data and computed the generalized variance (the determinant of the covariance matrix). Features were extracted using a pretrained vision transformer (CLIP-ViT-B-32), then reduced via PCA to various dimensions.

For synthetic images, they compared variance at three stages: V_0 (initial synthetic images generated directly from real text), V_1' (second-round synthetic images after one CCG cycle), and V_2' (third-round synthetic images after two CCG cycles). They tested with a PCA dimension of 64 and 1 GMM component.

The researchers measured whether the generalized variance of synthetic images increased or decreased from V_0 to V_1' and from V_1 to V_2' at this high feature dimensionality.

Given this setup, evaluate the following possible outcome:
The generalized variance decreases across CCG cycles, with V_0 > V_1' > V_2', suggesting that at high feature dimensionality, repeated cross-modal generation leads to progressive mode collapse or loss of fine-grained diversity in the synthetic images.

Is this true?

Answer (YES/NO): YES